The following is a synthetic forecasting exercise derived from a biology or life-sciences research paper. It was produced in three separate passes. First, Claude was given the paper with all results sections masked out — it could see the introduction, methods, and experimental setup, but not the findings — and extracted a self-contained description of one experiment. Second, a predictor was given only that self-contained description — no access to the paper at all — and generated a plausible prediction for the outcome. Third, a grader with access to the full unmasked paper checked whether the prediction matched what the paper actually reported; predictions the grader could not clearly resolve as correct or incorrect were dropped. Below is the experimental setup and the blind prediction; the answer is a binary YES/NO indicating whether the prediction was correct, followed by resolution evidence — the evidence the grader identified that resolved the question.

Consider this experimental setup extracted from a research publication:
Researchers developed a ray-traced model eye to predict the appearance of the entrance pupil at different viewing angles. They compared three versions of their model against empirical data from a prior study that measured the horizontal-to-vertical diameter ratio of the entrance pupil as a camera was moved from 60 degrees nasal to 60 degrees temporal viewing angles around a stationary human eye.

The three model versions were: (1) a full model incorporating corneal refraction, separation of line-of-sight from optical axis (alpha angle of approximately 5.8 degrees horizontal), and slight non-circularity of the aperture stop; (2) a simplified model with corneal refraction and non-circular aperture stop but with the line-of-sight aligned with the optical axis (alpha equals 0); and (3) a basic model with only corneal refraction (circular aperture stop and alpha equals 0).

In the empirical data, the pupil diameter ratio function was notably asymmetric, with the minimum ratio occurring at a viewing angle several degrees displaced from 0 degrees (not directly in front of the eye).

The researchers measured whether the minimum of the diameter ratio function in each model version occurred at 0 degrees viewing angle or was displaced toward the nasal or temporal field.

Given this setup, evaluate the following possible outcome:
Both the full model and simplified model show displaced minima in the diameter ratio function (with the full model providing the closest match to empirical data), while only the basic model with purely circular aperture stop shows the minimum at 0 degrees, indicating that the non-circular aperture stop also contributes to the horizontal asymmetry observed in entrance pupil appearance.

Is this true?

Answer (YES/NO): NO